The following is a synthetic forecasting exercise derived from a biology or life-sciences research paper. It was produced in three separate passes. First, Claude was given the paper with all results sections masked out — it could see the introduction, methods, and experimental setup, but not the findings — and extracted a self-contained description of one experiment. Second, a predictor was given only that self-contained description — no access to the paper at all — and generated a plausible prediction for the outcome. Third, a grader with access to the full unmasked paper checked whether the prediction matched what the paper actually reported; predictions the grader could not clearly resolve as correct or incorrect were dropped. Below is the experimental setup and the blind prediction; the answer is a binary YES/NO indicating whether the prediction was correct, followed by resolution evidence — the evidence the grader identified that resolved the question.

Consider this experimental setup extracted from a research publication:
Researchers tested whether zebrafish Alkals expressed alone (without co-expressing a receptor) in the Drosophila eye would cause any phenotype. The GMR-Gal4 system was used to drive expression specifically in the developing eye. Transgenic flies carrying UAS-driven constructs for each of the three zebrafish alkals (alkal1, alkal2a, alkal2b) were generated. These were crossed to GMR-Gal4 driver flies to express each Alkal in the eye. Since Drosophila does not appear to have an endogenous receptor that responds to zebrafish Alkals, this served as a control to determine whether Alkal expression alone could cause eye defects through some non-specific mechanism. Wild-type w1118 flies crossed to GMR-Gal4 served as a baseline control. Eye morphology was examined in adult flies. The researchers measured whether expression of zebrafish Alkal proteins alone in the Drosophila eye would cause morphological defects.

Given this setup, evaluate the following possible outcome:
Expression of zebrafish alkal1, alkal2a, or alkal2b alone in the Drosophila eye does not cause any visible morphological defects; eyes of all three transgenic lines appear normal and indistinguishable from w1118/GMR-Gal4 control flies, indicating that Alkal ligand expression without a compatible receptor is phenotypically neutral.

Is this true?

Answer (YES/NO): YES